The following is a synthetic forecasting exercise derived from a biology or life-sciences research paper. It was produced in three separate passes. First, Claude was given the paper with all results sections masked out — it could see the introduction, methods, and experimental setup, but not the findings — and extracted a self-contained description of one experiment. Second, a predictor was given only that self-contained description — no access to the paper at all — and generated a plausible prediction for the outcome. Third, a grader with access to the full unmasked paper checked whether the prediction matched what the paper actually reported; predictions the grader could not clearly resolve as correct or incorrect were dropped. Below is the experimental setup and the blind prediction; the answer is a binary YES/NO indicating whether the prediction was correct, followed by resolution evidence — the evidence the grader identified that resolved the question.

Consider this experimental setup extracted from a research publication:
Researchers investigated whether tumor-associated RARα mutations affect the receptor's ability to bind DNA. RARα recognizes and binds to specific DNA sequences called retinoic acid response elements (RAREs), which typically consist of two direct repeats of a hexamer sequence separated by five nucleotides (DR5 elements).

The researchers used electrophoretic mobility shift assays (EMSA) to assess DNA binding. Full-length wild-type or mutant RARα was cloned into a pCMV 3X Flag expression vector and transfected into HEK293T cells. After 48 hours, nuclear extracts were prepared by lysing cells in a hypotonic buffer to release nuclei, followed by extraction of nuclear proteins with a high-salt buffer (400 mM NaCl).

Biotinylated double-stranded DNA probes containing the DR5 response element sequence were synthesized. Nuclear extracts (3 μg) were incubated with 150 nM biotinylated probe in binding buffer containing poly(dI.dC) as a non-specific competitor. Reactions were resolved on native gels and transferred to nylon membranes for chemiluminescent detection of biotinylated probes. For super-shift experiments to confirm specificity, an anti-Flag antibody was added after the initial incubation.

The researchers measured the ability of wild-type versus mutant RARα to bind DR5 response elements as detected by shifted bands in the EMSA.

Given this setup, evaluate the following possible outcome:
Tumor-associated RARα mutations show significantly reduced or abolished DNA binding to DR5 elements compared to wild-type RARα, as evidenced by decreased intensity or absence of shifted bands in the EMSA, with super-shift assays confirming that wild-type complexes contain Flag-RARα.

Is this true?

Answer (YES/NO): NO